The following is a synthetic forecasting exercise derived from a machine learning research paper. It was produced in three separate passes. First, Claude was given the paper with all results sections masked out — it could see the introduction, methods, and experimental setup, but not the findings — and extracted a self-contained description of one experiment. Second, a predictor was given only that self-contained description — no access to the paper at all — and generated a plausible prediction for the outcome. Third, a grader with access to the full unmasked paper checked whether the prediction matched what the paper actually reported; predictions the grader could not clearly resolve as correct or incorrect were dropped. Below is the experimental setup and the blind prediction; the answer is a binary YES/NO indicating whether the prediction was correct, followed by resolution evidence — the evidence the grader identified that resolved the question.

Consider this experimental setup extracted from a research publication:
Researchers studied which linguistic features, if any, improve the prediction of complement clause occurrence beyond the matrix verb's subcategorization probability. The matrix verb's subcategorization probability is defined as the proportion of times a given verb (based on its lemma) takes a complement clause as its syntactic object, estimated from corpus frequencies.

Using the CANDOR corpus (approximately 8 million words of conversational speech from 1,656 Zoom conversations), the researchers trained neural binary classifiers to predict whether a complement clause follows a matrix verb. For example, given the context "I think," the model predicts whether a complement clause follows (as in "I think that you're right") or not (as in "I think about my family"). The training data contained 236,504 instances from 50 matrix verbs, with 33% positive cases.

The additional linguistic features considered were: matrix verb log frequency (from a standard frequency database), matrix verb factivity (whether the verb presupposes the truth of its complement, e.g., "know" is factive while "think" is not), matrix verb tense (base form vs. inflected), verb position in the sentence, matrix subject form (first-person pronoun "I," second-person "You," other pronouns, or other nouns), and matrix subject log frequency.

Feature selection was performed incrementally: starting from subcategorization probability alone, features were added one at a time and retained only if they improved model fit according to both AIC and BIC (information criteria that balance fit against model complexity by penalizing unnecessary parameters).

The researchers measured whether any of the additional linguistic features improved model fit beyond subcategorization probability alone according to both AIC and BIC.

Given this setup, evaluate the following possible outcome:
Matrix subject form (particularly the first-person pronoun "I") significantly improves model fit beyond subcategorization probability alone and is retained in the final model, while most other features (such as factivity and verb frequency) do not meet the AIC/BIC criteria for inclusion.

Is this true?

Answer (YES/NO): NO